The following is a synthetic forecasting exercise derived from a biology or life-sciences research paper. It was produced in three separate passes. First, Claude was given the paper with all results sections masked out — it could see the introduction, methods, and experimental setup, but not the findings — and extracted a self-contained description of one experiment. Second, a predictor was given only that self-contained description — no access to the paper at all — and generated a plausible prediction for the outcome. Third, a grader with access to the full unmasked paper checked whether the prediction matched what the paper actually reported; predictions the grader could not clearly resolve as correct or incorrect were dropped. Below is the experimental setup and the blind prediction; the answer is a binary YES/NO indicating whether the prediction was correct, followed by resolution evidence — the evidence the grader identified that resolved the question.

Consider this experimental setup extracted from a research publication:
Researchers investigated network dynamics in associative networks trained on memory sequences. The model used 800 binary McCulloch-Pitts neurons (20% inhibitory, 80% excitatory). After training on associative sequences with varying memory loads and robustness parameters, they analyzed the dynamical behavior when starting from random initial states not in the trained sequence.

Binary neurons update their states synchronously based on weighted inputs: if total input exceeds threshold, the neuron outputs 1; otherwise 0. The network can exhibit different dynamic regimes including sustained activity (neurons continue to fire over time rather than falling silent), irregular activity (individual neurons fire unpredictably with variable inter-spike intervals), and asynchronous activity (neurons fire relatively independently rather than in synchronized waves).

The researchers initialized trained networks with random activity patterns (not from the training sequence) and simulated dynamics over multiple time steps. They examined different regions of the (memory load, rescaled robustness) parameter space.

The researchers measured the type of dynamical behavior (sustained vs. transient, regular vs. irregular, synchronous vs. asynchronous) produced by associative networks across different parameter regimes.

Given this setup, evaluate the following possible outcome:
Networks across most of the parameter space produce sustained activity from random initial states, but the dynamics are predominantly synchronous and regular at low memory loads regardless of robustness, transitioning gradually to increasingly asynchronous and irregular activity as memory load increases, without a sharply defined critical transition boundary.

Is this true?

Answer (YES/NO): NO